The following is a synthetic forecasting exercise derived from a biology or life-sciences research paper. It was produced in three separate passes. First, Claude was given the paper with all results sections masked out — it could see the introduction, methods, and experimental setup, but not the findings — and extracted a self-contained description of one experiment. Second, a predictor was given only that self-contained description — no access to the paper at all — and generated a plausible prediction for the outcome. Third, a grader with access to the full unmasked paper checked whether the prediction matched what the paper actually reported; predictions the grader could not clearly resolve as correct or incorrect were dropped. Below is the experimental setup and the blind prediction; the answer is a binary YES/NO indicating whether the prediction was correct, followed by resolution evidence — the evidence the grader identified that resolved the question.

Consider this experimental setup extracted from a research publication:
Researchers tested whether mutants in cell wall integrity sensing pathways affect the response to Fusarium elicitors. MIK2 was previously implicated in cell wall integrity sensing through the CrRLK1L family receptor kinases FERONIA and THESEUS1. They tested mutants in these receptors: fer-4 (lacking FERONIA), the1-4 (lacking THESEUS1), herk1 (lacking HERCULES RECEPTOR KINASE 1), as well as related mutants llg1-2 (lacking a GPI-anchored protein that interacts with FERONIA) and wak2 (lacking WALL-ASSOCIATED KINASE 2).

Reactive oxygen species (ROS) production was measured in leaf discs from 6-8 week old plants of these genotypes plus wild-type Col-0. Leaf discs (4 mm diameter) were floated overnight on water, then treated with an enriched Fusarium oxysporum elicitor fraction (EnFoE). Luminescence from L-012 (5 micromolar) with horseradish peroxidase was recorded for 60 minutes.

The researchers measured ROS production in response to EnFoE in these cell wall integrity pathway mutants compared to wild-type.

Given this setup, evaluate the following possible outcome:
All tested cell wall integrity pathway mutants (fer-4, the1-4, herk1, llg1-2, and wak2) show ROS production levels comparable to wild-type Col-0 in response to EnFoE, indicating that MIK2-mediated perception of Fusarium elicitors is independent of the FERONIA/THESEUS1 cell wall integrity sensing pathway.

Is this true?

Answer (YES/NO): NO